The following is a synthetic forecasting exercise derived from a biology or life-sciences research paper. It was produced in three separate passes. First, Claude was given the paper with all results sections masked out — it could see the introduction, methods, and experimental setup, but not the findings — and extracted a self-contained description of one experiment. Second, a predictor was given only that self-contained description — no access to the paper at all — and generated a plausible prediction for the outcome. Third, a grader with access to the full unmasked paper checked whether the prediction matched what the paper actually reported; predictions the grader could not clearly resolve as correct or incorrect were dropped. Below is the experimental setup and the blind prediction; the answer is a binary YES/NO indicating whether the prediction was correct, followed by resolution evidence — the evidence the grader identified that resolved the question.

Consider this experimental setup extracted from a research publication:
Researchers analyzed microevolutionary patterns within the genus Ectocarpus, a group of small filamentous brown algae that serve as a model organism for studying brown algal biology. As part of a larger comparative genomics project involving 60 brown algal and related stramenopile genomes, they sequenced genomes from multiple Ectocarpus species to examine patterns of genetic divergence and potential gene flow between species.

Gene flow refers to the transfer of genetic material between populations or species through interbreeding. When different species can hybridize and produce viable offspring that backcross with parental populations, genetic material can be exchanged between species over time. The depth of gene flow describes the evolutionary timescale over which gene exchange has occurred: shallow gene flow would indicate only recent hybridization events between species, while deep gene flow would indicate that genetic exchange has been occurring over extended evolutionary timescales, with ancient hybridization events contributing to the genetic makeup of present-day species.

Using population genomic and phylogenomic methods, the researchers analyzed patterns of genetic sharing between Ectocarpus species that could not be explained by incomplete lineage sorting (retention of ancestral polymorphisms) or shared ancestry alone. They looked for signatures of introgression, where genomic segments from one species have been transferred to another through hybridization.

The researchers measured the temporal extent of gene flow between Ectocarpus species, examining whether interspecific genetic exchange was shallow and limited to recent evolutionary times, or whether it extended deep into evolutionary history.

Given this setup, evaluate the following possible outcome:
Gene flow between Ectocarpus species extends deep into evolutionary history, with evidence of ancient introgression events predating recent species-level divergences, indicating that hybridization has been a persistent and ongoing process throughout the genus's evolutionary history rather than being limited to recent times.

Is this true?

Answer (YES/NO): YES